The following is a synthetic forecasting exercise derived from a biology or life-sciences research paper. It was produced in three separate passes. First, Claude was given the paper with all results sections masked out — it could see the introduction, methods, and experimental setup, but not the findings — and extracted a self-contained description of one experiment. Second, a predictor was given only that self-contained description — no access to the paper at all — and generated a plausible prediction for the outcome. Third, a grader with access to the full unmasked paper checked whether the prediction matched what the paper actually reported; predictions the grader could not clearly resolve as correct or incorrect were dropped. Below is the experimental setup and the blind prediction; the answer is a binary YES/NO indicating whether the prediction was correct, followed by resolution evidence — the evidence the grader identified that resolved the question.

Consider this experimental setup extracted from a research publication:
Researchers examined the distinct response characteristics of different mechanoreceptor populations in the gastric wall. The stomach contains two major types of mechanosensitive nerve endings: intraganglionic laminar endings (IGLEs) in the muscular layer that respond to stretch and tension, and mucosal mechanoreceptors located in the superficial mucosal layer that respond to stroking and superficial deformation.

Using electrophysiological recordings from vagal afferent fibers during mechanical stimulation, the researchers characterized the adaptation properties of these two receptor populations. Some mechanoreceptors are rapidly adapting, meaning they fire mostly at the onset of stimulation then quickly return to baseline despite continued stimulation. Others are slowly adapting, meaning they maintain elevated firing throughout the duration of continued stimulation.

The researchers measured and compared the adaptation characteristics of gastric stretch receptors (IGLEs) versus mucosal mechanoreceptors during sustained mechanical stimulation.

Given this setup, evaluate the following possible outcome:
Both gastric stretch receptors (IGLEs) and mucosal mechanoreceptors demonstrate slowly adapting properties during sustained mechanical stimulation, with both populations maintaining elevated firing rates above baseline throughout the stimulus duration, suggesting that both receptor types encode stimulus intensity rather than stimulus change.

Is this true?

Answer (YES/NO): NO